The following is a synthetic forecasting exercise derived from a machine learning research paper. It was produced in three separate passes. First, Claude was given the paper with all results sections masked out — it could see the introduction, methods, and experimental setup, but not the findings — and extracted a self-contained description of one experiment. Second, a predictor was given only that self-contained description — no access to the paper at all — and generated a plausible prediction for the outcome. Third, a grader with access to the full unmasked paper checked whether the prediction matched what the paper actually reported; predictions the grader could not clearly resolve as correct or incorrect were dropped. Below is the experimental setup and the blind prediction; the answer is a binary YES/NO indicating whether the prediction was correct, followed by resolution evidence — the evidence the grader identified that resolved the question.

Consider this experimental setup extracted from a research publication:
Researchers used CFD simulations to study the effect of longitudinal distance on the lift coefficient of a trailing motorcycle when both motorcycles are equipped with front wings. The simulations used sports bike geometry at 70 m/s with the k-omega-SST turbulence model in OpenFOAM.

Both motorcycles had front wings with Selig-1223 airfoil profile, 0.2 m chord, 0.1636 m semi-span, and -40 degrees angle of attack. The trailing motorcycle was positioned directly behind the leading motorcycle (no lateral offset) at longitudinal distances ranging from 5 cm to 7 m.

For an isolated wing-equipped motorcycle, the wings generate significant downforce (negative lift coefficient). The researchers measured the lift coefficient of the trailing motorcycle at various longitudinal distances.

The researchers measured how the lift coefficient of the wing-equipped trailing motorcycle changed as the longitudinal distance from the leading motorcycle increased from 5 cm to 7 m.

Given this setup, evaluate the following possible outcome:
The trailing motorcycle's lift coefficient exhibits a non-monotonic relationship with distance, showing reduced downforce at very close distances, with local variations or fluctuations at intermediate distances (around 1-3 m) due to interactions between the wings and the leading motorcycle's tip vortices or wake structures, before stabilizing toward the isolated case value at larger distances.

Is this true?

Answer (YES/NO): NO